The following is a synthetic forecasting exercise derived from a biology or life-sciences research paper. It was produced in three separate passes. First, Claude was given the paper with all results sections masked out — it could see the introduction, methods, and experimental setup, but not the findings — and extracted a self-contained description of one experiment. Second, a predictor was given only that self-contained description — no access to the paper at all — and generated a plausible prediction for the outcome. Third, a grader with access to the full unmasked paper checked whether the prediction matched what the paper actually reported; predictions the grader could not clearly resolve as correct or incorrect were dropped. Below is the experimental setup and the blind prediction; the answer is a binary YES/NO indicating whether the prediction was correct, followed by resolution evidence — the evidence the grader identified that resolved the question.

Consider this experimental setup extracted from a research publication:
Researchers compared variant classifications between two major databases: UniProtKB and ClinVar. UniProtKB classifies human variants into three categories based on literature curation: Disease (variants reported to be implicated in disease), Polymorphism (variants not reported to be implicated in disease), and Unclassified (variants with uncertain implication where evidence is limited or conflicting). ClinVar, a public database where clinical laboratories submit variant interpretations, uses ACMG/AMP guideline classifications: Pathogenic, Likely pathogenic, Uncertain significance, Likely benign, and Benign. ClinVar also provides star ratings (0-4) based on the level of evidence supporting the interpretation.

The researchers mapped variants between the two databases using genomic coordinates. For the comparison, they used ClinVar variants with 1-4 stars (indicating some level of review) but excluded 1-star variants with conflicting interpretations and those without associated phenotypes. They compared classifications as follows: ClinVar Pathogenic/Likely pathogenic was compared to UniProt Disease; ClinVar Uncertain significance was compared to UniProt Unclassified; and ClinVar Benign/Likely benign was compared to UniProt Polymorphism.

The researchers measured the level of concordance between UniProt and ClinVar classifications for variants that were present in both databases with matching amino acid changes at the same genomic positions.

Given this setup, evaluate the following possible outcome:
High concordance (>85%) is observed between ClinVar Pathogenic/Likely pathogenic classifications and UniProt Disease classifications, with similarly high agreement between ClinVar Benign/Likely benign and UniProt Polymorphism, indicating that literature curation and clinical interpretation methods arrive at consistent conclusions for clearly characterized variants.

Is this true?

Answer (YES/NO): YES